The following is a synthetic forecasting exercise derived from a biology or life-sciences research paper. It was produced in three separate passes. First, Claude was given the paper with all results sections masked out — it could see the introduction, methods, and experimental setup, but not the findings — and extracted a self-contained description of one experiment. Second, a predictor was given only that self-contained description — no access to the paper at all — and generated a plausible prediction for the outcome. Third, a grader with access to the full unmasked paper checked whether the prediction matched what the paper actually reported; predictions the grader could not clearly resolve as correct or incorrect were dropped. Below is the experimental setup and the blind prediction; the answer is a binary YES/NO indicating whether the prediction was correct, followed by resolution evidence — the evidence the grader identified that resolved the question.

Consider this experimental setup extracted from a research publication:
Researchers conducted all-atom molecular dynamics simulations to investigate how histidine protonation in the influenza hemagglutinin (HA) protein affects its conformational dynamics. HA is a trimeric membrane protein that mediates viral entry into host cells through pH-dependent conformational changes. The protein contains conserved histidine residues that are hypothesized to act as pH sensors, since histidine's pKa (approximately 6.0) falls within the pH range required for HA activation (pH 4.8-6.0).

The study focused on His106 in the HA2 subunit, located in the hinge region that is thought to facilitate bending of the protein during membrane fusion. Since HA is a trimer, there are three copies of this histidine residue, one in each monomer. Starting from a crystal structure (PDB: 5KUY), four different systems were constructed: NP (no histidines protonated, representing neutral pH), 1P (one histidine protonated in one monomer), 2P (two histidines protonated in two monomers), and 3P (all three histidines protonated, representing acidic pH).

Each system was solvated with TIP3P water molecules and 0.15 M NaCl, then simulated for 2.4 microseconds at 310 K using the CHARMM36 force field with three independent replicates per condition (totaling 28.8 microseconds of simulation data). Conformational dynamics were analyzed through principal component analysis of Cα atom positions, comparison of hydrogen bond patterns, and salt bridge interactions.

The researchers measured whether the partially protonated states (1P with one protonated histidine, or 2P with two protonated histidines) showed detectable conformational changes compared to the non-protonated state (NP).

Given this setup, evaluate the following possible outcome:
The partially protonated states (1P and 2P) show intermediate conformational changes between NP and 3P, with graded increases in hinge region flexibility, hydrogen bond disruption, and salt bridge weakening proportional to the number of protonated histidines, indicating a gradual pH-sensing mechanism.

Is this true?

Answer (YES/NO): YES